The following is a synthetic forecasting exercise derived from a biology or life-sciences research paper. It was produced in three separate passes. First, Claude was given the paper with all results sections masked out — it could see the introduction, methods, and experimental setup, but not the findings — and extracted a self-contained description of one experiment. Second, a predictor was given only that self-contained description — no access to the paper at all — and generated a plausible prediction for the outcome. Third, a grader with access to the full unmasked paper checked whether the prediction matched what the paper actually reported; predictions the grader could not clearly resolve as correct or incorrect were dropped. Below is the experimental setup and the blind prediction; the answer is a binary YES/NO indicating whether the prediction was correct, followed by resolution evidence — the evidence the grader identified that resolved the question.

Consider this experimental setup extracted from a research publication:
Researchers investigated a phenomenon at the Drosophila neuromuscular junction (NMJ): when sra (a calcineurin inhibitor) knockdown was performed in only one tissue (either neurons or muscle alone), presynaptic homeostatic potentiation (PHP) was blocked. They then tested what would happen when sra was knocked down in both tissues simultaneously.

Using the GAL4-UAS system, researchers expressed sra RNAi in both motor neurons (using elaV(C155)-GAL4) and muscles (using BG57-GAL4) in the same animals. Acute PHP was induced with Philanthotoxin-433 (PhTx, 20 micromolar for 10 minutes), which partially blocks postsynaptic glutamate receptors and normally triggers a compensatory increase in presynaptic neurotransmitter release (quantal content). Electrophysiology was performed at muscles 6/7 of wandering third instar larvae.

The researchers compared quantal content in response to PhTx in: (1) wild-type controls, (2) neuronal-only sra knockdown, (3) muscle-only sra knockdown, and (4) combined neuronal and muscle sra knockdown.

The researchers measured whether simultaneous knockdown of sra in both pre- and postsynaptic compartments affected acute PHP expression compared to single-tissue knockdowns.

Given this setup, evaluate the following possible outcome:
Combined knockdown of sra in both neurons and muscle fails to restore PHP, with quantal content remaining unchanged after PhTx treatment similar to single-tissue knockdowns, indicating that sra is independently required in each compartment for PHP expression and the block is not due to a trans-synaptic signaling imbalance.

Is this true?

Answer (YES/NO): NO